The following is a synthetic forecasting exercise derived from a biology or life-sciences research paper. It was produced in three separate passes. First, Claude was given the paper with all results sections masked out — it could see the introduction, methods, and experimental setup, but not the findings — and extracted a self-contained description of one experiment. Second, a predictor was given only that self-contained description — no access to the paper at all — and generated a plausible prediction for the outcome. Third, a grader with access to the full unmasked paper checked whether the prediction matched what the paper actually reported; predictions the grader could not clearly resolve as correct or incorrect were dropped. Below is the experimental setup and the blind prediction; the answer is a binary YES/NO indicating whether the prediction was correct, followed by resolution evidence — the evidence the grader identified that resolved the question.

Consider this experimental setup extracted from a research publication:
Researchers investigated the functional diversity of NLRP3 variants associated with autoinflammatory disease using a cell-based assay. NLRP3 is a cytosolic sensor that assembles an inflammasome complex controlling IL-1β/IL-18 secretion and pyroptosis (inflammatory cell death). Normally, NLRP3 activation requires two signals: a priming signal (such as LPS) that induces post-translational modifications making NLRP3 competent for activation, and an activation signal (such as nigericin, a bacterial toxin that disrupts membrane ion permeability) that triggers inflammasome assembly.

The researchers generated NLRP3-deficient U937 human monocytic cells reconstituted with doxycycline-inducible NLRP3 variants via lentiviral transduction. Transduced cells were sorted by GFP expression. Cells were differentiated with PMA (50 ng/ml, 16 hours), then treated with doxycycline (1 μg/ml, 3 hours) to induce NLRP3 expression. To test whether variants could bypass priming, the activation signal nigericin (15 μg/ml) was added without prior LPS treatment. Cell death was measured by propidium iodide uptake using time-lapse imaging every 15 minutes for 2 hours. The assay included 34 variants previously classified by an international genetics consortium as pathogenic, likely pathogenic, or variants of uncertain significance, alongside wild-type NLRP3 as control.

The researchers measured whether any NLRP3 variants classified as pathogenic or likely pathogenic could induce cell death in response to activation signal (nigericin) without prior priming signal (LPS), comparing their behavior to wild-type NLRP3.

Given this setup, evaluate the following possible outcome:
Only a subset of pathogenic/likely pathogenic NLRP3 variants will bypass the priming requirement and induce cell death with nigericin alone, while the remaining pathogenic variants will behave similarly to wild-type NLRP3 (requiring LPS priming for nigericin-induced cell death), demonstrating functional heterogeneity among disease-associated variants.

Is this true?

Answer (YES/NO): NO